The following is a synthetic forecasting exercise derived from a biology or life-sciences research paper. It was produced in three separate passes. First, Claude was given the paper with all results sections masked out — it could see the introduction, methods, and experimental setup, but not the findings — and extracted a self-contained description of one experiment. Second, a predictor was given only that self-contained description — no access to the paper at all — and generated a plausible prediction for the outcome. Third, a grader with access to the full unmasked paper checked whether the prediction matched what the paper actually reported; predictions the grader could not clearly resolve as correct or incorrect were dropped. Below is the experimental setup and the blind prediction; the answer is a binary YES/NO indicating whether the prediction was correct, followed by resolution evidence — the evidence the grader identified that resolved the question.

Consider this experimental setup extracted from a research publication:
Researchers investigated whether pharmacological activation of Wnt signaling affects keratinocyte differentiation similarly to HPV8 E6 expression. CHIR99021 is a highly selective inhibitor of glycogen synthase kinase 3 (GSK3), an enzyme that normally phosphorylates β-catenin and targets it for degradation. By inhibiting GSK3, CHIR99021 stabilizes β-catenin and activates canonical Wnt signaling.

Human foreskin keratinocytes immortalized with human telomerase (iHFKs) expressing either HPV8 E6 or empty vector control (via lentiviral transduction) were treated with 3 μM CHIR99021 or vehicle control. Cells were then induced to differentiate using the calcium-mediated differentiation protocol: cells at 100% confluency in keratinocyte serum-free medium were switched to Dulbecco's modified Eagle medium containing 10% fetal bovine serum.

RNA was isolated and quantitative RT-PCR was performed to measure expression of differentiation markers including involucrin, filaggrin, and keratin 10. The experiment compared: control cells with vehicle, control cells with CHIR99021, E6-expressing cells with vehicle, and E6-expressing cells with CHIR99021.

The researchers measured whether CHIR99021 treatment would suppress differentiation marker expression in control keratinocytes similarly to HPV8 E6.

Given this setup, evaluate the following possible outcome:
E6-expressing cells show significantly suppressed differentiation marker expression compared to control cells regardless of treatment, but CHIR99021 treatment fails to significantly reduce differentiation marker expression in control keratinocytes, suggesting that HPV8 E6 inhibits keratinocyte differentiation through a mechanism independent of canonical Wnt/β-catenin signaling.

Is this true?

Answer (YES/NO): NO